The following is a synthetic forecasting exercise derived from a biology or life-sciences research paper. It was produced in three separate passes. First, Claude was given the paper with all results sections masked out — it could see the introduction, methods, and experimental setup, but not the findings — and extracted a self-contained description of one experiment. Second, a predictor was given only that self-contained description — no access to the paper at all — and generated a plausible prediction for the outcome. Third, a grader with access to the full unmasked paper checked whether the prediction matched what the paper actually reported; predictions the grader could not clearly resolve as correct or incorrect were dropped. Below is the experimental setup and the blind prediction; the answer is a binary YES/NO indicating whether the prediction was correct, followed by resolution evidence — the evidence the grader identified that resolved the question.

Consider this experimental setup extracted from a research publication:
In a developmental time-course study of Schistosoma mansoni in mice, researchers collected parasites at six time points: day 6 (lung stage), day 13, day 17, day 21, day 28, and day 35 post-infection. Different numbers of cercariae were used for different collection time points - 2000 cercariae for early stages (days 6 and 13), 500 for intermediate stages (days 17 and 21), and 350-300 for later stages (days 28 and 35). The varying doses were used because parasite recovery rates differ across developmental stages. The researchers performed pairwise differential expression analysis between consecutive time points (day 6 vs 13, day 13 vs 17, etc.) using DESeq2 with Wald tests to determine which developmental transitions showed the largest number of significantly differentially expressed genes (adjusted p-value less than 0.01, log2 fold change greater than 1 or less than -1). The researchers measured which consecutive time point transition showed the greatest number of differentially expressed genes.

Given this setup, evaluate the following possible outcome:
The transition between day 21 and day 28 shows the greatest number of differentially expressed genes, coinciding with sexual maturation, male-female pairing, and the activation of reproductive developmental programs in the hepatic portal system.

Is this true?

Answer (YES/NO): NO